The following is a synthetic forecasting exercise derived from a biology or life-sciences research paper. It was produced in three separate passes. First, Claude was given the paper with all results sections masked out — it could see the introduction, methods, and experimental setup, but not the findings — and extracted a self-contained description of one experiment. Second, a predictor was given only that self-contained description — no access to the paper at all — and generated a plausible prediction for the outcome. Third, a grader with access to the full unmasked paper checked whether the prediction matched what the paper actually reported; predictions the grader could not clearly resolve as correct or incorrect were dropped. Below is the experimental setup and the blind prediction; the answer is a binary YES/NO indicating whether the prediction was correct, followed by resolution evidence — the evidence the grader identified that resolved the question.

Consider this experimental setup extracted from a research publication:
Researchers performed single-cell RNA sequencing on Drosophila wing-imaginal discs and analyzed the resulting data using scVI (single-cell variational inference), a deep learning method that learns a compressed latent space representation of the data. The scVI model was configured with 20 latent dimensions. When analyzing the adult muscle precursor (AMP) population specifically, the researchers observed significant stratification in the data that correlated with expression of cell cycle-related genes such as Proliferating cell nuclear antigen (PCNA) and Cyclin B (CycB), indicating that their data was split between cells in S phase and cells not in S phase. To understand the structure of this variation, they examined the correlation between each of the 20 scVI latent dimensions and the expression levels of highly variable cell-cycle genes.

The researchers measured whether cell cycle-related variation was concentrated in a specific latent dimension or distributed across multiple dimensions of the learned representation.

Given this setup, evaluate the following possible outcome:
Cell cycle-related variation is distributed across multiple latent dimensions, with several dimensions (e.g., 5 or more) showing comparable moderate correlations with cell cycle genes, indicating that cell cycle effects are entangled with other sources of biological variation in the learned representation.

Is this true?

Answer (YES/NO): NO